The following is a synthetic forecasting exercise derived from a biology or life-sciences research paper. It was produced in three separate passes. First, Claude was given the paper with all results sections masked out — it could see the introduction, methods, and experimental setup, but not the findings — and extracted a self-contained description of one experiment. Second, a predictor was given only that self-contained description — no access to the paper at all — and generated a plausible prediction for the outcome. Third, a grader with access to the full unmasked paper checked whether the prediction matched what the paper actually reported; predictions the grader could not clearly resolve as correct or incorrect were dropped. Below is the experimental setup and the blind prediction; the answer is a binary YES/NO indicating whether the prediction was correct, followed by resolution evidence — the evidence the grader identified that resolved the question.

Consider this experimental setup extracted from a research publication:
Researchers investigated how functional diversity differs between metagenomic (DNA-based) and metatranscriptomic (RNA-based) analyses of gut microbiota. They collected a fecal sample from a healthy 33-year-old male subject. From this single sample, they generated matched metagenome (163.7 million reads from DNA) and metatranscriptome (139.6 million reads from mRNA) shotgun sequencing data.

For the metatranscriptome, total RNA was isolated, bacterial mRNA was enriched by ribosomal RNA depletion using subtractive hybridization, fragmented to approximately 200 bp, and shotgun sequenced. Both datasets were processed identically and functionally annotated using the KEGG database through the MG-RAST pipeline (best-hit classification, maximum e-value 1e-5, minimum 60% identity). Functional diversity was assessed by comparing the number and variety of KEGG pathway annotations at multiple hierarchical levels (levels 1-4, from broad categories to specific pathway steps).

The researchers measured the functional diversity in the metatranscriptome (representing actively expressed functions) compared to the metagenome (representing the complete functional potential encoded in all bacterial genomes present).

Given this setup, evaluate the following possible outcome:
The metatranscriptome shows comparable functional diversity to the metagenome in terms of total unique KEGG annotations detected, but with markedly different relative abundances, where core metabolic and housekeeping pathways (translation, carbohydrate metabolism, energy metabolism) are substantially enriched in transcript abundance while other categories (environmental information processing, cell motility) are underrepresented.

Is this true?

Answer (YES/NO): NO